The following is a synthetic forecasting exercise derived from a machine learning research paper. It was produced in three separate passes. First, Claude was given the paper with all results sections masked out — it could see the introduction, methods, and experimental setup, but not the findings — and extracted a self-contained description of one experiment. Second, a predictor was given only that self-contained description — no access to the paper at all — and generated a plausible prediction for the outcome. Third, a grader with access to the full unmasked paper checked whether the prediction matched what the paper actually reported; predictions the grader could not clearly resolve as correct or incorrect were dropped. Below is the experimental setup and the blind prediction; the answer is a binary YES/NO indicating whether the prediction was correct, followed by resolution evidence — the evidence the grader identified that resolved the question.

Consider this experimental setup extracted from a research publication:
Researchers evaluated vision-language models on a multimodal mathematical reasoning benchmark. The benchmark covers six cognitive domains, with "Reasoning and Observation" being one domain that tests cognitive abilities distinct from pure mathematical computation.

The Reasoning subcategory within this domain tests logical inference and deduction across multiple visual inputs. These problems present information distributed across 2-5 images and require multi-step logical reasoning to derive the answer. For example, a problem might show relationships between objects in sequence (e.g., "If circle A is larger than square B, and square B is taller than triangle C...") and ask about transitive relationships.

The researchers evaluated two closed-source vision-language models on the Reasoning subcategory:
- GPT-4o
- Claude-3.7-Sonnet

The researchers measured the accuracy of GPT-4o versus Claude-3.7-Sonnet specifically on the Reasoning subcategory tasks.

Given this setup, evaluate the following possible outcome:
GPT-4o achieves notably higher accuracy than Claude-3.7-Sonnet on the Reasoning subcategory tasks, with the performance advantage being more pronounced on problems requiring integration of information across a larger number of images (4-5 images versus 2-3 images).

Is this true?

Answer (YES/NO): NO